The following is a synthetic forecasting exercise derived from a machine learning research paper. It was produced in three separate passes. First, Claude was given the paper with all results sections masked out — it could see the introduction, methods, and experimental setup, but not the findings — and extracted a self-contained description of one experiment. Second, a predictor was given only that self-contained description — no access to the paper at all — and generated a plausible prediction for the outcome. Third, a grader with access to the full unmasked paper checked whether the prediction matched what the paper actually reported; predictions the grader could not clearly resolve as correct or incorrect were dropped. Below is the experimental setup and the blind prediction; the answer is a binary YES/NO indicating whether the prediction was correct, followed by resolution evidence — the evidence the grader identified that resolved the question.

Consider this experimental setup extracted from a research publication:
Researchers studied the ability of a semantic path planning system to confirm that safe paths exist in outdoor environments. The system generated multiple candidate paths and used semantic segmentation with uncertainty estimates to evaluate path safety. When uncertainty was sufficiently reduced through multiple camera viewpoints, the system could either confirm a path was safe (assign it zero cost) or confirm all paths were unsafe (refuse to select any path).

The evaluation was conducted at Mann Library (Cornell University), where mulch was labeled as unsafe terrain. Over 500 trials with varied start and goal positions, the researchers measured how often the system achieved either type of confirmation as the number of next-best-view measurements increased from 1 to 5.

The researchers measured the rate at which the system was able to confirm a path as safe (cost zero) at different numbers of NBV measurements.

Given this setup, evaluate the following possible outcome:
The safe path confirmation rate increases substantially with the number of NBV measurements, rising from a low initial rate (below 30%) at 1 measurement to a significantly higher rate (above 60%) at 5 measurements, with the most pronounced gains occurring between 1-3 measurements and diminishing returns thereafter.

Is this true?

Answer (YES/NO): NO